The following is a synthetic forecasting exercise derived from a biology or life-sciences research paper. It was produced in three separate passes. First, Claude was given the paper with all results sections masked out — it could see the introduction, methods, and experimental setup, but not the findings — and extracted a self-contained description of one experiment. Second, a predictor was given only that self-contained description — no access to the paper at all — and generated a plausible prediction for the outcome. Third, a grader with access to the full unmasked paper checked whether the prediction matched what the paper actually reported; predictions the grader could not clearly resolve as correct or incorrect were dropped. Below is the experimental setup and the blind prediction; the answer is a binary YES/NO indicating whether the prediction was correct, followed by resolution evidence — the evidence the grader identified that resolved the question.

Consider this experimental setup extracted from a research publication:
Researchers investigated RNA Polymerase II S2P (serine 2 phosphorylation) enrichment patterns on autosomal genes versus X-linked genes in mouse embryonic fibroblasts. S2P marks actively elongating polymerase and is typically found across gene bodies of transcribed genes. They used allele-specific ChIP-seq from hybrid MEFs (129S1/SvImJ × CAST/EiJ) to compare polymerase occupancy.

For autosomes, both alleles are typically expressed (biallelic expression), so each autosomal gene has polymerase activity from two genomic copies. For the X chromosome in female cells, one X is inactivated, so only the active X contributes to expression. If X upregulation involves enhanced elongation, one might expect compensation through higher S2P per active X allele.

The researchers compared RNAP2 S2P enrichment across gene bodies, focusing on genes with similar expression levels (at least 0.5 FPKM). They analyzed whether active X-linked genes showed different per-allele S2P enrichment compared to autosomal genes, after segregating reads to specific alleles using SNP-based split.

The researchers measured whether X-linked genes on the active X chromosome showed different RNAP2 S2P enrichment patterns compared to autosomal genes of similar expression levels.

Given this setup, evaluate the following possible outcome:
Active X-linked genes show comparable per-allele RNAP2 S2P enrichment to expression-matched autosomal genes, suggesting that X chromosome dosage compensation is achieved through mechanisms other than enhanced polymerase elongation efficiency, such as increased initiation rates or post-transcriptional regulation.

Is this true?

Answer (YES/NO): NO